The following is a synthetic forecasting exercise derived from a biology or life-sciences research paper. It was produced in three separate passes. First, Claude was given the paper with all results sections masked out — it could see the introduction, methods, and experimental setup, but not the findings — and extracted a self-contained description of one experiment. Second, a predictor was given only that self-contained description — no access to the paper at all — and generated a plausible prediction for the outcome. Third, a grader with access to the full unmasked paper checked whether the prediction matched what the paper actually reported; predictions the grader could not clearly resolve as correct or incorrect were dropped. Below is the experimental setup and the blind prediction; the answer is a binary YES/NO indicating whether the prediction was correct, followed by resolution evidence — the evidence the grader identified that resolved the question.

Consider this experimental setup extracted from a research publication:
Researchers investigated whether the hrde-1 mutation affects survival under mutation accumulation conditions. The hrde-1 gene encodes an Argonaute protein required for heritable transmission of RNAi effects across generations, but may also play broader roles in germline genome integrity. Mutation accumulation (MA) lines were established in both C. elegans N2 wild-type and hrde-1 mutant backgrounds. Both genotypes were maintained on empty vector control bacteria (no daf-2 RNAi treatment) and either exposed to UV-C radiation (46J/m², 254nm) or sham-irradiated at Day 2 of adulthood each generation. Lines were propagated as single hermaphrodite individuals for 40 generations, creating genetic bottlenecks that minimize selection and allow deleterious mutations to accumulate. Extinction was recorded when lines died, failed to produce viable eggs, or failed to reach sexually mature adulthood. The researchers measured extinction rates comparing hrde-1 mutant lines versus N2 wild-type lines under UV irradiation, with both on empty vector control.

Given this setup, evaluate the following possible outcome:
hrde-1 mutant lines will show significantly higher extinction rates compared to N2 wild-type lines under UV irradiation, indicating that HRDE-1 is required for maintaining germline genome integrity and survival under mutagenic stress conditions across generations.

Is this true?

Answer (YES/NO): YES